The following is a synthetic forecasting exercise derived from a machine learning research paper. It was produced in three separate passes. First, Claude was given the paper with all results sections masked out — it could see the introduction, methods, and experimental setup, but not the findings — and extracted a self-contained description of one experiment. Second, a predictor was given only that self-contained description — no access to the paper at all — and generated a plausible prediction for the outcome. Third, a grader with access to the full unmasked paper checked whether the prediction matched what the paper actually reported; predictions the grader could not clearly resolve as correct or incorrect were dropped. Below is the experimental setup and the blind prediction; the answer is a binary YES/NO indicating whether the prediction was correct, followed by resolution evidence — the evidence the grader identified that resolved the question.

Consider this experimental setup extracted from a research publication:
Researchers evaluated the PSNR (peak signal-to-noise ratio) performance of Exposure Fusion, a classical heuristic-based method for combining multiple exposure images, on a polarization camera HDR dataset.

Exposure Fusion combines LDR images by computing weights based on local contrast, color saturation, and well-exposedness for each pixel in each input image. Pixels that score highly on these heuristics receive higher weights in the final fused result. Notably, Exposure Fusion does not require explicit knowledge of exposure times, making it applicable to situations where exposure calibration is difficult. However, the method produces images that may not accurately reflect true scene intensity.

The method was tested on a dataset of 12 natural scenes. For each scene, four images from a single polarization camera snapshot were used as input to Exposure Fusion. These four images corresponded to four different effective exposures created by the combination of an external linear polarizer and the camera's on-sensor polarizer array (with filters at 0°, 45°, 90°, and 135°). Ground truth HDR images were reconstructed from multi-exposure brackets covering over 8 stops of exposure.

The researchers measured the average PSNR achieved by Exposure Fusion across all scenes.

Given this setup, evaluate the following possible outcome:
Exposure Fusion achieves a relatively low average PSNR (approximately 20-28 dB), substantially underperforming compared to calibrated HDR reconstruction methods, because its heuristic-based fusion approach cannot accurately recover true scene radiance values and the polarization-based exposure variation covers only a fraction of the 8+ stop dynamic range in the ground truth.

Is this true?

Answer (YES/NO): NO